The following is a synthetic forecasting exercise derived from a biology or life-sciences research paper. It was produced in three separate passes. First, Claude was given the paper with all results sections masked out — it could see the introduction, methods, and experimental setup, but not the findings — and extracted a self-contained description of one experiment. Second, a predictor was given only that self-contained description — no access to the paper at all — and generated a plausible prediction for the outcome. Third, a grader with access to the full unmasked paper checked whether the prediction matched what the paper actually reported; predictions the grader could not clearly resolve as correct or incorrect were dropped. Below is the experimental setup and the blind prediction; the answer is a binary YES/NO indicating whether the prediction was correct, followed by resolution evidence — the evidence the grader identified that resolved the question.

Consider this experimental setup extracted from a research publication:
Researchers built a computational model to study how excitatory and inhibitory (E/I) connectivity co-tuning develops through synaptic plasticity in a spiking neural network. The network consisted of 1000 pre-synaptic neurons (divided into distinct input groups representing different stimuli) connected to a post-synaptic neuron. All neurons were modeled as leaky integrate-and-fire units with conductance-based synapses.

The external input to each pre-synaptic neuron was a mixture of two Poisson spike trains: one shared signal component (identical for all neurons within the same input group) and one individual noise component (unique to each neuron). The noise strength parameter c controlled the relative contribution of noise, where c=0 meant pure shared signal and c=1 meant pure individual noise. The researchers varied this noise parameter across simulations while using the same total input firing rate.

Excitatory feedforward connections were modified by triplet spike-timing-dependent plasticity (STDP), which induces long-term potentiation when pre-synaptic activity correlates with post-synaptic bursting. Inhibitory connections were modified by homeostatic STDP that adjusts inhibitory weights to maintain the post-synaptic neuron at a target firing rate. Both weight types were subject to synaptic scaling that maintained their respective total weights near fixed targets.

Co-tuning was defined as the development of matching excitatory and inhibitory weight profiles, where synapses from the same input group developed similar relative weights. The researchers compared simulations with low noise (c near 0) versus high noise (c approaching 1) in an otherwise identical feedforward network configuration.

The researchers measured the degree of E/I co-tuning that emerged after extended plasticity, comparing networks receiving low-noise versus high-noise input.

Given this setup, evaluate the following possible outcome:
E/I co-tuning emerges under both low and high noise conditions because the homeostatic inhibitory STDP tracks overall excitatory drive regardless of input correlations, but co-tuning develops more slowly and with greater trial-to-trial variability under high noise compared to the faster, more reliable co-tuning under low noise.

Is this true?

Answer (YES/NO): NO